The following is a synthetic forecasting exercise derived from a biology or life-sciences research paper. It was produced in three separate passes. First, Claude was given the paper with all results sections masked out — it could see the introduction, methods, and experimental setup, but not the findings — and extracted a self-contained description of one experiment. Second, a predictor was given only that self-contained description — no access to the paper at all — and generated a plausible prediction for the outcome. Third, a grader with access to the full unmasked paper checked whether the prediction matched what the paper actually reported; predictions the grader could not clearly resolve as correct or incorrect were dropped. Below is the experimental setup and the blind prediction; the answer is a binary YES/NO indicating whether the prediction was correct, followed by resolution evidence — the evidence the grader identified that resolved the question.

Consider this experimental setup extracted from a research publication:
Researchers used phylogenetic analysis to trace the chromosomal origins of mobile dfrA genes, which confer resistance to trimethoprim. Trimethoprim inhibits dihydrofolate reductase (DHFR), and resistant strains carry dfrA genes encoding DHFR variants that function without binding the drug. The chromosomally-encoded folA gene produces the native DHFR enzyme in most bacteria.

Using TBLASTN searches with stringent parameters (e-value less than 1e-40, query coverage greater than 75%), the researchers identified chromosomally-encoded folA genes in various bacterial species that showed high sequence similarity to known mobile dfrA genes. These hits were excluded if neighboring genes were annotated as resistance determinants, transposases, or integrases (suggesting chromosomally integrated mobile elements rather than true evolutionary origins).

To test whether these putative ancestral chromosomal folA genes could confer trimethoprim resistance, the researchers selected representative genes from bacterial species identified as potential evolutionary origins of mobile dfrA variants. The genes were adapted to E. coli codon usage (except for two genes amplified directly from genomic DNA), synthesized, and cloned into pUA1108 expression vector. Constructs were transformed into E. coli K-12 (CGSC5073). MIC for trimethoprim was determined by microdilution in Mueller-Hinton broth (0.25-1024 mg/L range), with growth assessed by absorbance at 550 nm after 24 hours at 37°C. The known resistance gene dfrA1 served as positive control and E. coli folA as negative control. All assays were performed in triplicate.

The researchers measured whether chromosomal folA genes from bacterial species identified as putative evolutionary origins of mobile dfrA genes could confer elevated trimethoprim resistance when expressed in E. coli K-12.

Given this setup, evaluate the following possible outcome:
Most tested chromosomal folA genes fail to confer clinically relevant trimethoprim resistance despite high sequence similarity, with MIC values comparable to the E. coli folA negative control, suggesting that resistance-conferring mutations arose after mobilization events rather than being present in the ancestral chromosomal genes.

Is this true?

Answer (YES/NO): NO